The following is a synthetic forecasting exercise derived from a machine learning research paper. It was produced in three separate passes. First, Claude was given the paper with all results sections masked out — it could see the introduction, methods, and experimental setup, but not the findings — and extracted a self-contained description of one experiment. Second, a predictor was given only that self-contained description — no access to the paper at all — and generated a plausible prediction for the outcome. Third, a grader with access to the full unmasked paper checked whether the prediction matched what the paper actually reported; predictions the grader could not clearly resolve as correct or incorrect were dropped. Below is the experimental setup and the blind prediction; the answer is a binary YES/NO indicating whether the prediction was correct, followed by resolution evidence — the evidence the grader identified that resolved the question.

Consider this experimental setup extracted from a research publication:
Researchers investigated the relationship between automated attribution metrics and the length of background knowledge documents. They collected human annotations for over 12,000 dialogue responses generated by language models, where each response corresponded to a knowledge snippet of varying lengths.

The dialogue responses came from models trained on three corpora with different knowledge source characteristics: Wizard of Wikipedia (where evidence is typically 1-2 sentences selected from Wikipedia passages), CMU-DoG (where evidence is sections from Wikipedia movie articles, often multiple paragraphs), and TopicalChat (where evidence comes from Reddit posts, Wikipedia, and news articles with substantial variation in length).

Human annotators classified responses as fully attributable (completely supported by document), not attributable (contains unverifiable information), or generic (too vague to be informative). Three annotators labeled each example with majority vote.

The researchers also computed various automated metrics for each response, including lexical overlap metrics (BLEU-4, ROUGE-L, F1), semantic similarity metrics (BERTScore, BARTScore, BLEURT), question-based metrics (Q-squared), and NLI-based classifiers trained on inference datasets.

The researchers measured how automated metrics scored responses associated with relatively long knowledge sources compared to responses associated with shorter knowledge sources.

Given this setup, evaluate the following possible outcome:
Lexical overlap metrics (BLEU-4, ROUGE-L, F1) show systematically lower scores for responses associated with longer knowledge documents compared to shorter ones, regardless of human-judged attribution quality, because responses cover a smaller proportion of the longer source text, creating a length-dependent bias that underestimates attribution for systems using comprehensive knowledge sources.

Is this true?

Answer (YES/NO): YES